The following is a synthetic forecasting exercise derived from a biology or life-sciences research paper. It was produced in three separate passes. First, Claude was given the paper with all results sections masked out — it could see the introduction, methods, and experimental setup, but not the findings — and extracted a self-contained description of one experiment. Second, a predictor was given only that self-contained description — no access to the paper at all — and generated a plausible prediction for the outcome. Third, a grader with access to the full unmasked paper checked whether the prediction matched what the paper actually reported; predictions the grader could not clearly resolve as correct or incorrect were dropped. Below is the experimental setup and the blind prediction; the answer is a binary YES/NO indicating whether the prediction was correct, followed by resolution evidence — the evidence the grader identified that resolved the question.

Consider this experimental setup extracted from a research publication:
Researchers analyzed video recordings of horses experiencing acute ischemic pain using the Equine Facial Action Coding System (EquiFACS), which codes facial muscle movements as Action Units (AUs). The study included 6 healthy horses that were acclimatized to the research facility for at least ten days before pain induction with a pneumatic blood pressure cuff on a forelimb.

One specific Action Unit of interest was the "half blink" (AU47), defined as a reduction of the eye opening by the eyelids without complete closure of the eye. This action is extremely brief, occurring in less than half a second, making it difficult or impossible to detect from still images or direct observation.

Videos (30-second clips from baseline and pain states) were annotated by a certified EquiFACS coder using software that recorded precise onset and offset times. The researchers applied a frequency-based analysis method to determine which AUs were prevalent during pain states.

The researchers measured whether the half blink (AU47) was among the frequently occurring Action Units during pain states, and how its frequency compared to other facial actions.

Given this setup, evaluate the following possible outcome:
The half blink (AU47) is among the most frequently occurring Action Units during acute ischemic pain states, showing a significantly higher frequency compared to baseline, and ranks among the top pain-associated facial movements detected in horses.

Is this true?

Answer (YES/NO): NO